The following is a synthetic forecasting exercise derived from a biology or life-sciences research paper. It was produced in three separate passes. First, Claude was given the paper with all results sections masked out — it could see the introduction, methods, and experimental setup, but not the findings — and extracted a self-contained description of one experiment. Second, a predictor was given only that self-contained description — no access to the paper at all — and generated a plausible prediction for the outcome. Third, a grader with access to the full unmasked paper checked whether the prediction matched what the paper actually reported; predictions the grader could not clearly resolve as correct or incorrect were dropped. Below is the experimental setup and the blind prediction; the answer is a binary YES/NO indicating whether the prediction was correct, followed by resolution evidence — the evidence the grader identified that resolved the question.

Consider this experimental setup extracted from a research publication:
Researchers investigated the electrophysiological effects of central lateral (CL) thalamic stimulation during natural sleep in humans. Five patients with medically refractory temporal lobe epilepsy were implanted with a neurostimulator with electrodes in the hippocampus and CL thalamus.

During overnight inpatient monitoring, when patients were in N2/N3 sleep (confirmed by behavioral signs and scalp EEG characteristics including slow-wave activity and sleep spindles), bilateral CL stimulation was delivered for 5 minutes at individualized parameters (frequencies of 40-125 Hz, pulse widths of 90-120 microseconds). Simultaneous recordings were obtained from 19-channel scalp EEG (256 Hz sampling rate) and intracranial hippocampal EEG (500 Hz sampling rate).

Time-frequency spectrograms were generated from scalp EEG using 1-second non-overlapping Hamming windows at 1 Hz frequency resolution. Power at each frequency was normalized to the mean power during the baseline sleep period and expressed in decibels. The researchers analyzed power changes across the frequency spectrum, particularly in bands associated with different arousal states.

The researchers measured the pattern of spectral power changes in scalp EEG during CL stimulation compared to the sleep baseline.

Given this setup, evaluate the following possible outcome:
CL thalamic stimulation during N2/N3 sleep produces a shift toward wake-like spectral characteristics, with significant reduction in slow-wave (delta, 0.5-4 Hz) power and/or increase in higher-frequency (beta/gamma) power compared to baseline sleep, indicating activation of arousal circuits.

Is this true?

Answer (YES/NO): YES